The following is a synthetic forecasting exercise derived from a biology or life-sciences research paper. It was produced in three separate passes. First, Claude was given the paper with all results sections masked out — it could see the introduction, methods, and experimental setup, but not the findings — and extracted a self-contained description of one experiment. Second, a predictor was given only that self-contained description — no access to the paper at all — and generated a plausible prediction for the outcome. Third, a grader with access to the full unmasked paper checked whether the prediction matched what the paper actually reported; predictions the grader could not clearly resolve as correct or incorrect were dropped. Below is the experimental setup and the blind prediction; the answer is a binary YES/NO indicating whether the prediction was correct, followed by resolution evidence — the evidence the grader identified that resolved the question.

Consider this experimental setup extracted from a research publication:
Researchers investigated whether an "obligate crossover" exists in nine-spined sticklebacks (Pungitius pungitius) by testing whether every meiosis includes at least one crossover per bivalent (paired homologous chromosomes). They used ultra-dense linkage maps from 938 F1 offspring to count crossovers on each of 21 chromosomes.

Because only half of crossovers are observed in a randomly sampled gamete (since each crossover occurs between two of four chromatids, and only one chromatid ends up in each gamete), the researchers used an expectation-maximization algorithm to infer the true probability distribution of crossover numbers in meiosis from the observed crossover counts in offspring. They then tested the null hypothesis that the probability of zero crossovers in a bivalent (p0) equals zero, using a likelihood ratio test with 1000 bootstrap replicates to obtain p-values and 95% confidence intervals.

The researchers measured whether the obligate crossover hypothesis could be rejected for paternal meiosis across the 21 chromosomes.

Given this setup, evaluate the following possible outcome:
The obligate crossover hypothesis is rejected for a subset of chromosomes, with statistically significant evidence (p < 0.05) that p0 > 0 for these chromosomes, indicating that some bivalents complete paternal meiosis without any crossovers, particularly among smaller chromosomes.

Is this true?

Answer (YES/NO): NO